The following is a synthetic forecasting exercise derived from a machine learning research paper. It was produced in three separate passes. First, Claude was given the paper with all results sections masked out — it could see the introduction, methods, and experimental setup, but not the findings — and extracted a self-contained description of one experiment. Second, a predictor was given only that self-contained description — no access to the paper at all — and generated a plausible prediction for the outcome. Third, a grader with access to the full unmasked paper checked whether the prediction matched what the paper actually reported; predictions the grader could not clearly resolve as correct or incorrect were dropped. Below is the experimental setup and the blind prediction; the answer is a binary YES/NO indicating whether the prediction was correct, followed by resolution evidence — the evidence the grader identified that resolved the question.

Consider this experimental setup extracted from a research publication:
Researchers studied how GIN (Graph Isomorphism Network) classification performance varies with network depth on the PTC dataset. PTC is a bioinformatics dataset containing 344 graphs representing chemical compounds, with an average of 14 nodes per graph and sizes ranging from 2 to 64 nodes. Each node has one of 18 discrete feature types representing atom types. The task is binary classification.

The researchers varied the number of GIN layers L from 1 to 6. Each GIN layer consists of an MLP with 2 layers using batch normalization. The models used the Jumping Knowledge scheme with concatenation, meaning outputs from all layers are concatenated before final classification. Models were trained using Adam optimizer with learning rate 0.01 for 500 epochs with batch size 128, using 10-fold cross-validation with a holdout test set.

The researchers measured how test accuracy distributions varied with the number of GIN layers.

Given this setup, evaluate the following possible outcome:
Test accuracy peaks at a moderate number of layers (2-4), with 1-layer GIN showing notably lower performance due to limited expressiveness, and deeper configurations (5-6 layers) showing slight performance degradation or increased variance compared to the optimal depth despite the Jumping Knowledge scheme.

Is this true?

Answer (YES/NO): NO